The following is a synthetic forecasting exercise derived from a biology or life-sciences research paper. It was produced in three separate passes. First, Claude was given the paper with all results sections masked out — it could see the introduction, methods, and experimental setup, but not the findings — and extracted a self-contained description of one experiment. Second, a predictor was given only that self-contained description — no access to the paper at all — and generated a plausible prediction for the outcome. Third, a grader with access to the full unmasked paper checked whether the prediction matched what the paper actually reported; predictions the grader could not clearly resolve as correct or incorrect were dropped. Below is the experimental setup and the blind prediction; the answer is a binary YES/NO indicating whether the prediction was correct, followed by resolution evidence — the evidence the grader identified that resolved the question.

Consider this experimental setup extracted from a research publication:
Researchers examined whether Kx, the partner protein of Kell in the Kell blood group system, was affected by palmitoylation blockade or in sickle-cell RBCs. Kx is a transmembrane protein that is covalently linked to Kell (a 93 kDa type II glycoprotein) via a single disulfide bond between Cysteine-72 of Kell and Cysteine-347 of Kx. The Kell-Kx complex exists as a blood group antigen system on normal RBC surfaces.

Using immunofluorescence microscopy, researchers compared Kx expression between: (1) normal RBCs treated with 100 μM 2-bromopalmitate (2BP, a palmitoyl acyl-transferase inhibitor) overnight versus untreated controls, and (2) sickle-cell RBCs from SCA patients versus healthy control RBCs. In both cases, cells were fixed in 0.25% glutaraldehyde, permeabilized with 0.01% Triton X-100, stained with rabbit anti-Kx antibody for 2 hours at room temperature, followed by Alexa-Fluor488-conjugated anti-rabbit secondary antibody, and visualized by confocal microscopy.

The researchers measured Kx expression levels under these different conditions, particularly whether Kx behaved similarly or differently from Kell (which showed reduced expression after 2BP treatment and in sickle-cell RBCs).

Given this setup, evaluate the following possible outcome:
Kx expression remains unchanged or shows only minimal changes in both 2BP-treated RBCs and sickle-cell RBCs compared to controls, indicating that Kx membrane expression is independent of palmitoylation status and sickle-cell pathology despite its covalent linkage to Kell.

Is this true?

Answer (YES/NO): YES